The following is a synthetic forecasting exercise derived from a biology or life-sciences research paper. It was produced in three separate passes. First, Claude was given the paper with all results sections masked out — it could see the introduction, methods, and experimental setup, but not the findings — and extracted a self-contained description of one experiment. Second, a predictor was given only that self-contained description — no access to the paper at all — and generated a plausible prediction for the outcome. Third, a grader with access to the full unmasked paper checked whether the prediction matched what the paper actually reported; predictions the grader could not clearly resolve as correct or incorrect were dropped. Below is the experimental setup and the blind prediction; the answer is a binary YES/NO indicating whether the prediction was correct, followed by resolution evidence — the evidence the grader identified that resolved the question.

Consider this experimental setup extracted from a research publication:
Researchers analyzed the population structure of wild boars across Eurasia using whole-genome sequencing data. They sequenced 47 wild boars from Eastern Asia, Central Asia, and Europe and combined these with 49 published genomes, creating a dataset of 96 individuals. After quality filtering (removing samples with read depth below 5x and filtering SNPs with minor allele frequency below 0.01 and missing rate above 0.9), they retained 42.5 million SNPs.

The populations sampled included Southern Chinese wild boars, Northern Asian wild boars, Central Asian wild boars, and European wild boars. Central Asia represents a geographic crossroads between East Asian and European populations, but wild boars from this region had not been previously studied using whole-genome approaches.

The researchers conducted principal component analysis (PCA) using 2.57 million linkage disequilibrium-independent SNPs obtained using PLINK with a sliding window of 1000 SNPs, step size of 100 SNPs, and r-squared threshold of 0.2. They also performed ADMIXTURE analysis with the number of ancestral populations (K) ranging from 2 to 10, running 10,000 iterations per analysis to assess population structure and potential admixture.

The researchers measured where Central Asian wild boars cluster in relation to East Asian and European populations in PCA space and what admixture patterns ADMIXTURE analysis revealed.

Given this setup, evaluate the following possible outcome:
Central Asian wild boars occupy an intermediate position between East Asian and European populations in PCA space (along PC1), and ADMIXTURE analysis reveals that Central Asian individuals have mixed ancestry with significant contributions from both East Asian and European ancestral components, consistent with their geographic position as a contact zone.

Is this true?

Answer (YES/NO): NO